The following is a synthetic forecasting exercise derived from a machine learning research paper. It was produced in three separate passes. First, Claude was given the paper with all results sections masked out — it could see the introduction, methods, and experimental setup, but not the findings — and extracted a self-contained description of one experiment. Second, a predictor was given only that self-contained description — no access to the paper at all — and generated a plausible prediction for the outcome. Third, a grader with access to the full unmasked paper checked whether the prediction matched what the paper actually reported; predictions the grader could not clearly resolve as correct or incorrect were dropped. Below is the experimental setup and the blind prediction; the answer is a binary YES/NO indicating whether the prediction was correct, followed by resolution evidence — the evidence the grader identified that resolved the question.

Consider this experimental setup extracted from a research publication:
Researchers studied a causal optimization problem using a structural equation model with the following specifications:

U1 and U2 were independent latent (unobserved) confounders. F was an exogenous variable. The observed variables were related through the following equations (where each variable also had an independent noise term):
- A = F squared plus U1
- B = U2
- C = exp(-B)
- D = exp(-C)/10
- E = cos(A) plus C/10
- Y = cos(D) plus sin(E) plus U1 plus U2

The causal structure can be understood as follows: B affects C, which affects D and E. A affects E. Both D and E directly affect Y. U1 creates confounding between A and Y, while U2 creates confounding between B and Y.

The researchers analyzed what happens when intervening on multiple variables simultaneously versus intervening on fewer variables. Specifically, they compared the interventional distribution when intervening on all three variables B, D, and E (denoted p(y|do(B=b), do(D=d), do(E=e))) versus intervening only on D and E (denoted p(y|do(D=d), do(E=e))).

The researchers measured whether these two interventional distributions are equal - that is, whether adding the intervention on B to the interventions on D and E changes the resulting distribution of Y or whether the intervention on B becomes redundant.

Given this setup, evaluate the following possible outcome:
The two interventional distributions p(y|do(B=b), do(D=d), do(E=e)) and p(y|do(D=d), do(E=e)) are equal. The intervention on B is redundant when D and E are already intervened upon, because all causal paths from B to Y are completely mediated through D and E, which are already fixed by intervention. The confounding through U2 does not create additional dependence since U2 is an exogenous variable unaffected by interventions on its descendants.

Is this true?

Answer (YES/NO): YES